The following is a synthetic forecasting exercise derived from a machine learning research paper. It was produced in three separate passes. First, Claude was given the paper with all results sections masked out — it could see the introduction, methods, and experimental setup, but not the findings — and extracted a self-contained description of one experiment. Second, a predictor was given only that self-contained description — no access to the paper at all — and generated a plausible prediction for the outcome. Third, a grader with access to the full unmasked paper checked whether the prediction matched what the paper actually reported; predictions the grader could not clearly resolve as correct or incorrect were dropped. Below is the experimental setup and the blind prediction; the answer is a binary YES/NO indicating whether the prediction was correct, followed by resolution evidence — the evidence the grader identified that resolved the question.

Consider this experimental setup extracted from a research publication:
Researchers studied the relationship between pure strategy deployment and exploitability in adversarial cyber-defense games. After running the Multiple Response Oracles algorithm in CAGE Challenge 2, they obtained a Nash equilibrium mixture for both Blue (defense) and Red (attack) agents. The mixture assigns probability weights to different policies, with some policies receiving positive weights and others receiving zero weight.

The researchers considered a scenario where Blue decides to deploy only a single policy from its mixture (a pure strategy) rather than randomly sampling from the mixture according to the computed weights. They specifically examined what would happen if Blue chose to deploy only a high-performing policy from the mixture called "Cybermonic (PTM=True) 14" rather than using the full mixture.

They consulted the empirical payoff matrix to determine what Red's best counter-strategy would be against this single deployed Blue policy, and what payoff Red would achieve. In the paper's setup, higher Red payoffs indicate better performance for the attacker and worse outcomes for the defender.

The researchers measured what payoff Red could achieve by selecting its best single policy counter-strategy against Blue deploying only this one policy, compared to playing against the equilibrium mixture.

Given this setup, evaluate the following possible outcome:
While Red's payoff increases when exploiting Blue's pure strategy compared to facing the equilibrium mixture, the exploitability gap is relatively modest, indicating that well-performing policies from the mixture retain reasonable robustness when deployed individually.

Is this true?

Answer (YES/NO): NO